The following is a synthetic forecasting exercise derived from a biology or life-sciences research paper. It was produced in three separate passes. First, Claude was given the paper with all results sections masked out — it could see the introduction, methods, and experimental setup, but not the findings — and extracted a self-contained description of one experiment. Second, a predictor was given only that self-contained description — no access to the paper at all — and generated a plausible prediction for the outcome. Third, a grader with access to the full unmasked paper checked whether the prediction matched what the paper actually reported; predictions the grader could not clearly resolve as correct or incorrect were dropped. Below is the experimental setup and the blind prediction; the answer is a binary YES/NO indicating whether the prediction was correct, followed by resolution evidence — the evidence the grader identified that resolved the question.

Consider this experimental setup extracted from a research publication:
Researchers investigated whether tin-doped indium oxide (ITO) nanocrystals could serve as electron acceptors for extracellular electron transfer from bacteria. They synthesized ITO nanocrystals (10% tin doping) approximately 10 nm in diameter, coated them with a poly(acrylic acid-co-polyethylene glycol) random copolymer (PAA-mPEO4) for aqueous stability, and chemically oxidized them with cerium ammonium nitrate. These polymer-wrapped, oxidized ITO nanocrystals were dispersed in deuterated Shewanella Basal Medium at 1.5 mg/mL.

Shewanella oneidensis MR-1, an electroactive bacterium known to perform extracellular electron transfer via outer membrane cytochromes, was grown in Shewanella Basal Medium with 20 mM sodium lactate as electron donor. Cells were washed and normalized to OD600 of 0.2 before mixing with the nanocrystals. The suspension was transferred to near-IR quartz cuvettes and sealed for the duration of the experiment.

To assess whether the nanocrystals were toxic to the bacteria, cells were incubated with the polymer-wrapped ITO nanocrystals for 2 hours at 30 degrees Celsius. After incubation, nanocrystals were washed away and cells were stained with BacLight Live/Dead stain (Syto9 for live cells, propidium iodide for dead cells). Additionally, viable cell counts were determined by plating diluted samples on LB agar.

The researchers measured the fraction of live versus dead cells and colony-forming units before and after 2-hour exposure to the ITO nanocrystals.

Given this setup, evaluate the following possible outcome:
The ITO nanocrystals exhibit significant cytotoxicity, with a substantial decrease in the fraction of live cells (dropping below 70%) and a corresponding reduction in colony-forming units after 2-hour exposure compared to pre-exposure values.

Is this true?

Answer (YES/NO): NO